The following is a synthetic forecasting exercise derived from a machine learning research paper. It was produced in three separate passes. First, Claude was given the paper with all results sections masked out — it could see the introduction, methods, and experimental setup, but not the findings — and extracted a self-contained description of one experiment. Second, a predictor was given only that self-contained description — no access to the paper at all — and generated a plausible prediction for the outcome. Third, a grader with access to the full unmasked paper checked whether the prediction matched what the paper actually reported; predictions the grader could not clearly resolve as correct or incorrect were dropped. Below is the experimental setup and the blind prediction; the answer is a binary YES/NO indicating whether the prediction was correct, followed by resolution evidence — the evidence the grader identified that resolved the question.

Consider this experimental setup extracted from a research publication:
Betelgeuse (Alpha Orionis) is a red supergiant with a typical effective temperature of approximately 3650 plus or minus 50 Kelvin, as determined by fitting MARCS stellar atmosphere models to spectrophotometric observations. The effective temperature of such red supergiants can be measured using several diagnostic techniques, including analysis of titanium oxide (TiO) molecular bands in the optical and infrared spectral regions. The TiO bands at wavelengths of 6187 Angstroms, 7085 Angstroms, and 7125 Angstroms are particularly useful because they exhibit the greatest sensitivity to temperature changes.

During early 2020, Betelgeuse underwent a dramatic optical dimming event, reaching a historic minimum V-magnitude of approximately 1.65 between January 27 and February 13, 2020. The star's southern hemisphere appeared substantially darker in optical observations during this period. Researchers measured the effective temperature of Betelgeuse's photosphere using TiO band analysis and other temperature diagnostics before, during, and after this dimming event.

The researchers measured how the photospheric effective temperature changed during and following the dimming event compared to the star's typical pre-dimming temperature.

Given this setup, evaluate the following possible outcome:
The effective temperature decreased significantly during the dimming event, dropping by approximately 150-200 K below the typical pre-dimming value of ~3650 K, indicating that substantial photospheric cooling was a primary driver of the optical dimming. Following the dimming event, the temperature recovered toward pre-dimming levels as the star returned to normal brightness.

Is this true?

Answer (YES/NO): NO